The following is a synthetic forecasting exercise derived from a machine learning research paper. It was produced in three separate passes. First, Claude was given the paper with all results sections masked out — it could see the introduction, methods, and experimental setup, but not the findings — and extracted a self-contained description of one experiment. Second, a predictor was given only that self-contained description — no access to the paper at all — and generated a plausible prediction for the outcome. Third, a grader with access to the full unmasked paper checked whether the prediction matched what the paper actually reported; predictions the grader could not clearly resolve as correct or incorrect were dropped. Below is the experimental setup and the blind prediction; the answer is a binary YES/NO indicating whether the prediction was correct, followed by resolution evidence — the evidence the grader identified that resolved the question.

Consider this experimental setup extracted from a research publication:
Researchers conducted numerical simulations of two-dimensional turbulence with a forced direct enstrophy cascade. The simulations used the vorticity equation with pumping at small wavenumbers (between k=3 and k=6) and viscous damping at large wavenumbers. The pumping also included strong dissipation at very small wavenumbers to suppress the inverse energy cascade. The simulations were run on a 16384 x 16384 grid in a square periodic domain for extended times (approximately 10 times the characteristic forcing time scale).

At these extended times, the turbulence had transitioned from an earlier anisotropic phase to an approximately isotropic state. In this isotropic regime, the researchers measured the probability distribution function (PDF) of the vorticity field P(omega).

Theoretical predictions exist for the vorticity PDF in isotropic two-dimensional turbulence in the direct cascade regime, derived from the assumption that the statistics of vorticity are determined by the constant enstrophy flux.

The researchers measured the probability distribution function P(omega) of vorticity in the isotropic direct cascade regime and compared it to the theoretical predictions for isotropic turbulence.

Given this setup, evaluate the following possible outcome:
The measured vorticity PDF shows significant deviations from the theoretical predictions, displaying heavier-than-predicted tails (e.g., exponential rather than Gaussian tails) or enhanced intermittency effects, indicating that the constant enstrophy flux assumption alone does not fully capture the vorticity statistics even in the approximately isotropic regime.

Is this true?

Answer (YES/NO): NO